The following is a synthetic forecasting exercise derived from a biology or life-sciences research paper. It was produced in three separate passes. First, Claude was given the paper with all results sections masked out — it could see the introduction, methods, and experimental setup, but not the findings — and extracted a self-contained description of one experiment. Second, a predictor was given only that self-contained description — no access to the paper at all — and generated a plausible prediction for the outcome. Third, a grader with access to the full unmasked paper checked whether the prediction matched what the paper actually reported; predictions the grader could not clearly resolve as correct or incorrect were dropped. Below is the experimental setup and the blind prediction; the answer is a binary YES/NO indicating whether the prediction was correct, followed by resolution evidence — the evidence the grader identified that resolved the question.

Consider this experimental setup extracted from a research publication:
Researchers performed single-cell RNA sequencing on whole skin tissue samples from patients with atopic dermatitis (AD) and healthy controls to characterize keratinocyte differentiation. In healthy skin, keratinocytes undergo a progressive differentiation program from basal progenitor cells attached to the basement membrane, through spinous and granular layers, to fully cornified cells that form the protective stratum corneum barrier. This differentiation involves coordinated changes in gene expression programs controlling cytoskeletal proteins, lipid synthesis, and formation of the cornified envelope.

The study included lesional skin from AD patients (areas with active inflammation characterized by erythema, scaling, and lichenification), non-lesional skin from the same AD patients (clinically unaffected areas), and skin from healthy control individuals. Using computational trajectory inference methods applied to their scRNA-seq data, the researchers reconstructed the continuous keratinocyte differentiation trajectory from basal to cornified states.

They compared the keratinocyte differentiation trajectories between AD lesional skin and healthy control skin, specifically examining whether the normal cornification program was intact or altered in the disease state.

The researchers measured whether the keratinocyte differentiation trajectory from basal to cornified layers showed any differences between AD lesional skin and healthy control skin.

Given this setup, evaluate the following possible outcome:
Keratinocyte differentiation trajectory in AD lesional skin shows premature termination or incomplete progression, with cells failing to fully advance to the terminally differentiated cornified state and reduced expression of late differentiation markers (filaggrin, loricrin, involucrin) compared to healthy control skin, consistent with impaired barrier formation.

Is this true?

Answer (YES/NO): YES